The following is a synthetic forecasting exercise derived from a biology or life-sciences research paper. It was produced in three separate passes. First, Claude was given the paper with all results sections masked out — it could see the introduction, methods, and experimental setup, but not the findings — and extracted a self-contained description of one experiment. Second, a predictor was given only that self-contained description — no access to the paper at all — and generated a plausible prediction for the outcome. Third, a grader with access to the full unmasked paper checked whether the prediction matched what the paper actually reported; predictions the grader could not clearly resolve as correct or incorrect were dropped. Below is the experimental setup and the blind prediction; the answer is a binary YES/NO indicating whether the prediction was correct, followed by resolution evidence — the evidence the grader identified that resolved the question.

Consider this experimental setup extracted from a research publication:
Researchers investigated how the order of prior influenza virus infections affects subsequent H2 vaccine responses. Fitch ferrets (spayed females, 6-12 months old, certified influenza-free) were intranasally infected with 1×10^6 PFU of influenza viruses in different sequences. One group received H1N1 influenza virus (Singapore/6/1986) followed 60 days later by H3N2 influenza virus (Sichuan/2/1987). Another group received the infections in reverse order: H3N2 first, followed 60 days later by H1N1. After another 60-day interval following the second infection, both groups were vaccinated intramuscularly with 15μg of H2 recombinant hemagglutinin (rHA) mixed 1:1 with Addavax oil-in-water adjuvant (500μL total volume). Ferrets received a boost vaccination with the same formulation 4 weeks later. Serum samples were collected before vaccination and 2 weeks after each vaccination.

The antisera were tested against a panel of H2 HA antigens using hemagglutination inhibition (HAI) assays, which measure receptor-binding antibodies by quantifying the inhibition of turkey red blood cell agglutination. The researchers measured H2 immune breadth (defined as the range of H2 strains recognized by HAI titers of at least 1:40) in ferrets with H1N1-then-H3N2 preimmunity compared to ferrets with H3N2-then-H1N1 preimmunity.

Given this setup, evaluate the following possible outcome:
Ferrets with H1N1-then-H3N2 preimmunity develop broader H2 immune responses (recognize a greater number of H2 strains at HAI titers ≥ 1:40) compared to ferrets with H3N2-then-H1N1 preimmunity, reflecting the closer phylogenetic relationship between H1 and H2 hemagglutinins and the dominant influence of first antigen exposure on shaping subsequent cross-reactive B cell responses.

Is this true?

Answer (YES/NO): YES